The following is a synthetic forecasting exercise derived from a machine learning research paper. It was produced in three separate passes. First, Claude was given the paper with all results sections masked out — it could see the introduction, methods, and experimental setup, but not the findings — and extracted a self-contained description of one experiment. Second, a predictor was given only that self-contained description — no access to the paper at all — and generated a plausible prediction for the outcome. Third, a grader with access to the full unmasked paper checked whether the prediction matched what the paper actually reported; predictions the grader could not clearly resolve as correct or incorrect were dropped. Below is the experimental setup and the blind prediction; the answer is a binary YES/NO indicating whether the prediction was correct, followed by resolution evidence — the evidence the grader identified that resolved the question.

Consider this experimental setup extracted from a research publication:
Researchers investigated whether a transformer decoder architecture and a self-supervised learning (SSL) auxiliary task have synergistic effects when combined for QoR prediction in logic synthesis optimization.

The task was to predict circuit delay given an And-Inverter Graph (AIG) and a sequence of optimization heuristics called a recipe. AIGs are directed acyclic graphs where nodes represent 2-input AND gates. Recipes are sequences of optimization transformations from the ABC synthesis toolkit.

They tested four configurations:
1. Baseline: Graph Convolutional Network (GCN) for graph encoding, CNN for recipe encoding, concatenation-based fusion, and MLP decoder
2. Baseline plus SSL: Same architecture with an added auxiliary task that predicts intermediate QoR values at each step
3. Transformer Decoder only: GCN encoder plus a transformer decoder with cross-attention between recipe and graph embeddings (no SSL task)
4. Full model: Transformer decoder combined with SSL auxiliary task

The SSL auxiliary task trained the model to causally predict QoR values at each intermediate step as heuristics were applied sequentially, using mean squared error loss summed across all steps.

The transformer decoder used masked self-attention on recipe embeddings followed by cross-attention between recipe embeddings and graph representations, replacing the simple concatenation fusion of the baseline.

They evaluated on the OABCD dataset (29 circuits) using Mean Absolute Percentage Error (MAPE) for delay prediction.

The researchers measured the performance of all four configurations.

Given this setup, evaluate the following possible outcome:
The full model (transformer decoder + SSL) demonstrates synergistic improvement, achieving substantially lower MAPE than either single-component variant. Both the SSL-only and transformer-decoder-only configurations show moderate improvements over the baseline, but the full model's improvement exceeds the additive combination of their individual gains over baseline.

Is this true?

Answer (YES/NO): NO